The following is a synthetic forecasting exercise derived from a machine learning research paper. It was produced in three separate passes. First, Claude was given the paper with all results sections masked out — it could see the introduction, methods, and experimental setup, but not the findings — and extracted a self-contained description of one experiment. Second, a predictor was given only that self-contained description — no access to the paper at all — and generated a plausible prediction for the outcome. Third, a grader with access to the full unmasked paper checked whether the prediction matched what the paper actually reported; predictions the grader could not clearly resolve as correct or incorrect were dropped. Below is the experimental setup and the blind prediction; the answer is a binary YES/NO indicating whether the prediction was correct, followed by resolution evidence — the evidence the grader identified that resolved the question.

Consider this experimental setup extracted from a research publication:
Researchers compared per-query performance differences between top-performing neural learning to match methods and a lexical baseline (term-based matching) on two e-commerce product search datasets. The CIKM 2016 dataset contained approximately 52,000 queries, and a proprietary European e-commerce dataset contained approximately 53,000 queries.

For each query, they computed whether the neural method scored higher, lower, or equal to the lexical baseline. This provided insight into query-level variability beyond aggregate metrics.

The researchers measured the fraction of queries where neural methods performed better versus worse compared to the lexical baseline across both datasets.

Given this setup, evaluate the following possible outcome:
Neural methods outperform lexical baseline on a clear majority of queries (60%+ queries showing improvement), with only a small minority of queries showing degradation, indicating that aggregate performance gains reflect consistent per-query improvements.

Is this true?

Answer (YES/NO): NO